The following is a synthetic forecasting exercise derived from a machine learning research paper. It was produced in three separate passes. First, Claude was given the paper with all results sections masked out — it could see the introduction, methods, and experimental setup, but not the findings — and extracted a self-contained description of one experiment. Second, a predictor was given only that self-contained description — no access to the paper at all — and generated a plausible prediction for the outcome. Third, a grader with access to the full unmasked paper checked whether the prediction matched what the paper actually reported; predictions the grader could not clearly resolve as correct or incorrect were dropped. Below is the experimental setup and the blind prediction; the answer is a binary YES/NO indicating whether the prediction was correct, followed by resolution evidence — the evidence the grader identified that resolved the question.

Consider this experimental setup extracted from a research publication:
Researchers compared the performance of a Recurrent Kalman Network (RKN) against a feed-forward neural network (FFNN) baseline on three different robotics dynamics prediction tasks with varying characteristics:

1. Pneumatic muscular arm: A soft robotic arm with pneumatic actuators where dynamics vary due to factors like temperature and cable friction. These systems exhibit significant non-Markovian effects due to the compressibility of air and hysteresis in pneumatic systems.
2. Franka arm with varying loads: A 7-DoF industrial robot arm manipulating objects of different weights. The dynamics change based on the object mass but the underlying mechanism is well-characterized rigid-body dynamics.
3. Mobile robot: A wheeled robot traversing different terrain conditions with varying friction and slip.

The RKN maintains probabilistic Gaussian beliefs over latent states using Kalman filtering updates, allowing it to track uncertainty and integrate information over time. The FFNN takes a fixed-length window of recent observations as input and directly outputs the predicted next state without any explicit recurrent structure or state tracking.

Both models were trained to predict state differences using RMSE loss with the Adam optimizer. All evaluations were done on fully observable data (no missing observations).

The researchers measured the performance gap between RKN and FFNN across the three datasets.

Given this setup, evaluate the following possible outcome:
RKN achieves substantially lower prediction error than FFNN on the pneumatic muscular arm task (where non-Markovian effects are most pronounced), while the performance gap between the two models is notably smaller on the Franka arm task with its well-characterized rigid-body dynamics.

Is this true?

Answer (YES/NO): YES